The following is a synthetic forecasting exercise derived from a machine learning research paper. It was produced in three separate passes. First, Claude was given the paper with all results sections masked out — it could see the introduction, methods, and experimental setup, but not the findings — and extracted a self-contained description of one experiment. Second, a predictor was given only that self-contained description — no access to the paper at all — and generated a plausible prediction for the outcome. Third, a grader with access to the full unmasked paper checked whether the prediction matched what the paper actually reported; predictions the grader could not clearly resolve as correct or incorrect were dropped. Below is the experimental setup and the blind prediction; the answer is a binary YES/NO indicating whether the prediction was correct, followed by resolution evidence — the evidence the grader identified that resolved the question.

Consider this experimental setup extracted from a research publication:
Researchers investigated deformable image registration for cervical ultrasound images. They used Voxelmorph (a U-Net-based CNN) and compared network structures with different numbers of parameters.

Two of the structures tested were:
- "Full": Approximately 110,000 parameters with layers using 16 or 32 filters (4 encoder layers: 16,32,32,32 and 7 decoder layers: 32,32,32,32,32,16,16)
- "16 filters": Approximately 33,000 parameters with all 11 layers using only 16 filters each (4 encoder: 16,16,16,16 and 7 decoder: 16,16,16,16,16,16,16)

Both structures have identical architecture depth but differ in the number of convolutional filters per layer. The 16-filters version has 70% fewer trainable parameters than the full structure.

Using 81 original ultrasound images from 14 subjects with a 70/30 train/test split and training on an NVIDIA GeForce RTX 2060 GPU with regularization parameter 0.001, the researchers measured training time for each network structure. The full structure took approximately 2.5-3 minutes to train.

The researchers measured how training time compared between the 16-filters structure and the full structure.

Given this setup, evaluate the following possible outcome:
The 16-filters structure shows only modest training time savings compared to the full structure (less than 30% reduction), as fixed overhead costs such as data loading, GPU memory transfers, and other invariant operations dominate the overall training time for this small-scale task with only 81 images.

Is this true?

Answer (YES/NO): YES